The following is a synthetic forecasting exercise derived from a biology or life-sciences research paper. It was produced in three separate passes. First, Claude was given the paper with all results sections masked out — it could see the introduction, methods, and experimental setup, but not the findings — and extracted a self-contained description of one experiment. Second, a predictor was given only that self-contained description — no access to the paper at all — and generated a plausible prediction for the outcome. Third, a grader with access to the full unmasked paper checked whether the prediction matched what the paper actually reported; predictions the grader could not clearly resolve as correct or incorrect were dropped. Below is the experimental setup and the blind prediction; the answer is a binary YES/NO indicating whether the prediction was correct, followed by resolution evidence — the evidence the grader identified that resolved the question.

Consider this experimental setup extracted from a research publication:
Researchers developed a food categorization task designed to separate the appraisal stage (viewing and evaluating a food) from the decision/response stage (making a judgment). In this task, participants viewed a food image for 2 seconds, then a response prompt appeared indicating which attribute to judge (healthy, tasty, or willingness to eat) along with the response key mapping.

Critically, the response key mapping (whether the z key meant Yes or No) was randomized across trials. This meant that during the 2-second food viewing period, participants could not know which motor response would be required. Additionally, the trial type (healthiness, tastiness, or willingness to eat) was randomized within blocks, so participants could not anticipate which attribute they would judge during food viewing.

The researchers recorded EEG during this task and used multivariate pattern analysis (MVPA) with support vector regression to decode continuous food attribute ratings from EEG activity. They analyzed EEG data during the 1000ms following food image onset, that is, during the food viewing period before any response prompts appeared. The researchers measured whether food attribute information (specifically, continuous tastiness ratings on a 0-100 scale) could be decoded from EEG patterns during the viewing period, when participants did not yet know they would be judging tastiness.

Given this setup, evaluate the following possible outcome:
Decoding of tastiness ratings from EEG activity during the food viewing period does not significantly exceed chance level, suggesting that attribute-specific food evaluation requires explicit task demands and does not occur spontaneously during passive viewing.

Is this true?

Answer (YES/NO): NO